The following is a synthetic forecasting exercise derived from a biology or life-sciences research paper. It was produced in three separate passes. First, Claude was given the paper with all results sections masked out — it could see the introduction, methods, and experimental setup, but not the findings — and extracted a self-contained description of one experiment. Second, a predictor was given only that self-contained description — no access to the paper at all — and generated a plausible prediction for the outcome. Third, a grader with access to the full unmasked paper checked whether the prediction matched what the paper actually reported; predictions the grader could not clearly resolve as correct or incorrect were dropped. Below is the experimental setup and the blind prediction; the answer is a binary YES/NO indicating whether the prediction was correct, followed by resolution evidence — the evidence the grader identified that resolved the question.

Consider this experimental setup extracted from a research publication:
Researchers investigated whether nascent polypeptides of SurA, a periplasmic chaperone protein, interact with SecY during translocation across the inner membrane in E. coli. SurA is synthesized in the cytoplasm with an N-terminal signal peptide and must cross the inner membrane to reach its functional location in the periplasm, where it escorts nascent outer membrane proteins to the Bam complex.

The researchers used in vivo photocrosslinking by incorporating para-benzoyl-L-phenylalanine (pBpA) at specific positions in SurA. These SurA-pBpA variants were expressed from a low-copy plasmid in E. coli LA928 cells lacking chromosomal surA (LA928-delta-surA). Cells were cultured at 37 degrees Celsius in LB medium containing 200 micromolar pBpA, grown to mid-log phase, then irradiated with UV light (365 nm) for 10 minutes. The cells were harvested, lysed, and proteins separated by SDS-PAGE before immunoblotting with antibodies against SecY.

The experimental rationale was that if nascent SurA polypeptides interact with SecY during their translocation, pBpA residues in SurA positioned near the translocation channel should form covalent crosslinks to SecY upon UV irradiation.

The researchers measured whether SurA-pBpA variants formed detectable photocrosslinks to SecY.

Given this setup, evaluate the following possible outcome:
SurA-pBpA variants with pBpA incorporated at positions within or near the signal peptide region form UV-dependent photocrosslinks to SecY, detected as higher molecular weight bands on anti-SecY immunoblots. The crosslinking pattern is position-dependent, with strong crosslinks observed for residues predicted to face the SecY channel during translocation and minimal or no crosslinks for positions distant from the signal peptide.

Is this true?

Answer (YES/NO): YES